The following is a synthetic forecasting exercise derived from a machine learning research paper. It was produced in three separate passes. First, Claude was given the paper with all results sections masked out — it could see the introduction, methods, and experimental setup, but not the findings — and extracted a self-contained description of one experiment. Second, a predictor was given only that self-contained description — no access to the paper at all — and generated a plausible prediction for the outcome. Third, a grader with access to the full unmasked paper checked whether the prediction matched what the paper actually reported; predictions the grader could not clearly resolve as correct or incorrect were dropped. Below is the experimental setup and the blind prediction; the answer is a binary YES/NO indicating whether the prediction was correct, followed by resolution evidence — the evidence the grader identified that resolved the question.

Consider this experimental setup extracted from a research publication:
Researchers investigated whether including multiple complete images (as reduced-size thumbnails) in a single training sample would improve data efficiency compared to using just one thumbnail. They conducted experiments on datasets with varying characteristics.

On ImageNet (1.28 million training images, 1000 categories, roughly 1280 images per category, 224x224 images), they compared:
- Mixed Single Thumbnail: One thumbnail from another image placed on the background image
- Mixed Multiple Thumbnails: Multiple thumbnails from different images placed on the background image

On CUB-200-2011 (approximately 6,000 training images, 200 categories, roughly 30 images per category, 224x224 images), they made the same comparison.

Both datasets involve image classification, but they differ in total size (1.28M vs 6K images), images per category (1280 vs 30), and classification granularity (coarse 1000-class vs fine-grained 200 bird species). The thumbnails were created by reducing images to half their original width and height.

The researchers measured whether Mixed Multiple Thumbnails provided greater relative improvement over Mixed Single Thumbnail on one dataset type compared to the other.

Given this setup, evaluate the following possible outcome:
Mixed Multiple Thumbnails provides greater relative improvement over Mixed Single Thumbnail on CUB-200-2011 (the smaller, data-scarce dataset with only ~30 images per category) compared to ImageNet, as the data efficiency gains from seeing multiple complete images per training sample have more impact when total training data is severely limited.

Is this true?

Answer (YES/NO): YES